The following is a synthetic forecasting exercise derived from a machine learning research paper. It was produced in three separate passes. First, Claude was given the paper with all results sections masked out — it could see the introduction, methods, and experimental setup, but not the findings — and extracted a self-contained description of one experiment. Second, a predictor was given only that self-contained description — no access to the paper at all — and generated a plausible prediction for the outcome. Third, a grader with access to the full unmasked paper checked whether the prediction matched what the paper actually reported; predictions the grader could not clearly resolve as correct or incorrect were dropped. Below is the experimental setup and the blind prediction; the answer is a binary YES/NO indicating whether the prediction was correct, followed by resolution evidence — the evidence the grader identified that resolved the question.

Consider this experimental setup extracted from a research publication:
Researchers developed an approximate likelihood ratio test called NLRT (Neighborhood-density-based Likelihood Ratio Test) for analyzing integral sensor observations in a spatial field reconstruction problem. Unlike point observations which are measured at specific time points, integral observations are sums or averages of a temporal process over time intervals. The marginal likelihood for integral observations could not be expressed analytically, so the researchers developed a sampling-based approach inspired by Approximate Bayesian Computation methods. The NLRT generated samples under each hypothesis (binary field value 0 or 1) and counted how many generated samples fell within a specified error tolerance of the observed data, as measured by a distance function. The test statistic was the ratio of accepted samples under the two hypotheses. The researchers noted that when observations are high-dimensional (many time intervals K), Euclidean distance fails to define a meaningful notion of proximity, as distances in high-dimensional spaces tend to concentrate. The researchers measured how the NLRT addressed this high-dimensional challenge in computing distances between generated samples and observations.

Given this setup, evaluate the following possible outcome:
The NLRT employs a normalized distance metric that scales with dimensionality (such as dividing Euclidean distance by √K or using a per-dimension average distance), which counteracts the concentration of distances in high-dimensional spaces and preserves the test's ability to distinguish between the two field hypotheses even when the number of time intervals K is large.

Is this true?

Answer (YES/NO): NO